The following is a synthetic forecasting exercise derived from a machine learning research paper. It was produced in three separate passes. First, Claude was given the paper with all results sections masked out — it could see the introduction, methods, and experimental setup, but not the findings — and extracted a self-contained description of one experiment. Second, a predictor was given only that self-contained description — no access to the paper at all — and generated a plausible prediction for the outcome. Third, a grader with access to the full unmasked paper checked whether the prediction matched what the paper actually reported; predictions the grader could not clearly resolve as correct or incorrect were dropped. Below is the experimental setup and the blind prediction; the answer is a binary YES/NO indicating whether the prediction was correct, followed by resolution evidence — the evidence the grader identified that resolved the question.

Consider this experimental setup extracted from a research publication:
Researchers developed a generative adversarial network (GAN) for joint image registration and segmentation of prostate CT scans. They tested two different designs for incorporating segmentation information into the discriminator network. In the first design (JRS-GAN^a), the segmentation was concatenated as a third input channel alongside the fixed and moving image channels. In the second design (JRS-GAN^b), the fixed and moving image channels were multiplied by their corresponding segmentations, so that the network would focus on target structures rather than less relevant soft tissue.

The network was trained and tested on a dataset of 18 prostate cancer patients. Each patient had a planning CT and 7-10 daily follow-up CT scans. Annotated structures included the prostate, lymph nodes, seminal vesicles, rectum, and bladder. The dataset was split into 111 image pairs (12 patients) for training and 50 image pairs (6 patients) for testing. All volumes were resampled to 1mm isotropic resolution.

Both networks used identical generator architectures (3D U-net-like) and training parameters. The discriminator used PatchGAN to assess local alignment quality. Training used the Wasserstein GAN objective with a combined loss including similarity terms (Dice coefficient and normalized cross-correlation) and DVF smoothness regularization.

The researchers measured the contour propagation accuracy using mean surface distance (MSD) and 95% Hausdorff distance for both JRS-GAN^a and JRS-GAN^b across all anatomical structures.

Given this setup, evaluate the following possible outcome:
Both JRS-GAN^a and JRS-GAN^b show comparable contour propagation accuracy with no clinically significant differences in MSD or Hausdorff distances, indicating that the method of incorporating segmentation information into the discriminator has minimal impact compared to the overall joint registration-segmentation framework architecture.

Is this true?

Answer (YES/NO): YES